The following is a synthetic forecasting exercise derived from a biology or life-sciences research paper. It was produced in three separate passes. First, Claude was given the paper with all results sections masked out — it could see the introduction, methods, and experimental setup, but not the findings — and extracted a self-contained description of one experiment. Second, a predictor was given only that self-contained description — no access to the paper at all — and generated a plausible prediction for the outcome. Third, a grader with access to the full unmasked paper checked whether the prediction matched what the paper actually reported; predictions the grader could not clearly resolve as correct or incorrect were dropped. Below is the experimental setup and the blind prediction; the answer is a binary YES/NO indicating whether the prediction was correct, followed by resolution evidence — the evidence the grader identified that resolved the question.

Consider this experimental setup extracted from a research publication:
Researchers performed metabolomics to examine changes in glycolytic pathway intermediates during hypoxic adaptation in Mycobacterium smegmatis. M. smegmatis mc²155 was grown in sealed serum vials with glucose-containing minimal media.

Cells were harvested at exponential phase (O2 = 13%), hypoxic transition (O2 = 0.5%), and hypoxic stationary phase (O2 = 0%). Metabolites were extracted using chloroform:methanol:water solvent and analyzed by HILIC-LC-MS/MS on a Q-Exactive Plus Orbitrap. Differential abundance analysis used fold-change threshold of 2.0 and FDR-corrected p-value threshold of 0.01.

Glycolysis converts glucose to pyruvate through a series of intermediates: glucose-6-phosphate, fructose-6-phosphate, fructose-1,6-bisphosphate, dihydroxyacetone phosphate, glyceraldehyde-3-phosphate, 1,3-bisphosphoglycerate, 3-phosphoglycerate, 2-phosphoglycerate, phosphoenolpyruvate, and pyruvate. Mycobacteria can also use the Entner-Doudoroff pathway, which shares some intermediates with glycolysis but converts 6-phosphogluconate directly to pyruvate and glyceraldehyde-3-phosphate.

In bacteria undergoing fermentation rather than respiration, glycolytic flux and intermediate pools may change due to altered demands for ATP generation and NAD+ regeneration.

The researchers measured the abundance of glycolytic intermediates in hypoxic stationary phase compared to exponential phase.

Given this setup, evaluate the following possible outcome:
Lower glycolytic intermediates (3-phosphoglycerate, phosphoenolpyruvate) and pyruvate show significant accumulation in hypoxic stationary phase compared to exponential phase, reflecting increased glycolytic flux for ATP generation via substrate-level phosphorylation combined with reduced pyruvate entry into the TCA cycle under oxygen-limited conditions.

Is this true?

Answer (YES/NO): NO